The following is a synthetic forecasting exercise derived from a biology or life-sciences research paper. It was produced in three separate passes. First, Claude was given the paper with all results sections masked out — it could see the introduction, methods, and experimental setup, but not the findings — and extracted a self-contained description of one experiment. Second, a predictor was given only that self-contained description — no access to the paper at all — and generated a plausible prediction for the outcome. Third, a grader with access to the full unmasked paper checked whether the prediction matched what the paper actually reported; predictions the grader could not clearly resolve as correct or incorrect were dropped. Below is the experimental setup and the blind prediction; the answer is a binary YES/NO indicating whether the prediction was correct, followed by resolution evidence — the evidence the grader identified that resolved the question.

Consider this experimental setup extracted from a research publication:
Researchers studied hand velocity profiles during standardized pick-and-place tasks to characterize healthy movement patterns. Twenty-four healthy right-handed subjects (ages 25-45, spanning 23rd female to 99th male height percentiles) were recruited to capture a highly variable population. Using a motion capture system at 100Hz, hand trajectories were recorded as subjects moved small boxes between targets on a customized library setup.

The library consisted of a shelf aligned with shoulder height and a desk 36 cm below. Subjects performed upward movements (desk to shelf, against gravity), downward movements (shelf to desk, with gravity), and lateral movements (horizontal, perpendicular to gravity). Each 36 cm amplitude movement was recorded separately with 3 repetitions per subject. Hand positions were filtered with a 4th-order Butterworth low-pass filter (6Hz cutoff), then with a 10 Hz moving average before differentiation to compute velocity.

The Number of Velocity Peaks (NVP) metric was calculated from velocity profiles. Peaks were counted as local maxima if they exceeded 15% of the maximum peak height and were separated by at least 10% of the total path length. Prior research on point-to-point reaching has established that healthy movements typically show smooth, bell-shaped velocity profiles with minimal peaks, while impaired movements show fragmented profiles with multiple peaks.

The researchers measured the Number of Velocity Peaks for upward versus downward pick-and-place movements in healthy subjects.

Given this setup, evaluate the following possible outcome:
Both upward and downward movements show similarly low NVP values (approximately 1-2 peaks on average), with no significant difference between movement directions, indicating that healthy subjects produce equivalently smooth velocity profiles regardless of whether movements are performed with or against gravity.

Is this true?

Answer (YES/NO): NO